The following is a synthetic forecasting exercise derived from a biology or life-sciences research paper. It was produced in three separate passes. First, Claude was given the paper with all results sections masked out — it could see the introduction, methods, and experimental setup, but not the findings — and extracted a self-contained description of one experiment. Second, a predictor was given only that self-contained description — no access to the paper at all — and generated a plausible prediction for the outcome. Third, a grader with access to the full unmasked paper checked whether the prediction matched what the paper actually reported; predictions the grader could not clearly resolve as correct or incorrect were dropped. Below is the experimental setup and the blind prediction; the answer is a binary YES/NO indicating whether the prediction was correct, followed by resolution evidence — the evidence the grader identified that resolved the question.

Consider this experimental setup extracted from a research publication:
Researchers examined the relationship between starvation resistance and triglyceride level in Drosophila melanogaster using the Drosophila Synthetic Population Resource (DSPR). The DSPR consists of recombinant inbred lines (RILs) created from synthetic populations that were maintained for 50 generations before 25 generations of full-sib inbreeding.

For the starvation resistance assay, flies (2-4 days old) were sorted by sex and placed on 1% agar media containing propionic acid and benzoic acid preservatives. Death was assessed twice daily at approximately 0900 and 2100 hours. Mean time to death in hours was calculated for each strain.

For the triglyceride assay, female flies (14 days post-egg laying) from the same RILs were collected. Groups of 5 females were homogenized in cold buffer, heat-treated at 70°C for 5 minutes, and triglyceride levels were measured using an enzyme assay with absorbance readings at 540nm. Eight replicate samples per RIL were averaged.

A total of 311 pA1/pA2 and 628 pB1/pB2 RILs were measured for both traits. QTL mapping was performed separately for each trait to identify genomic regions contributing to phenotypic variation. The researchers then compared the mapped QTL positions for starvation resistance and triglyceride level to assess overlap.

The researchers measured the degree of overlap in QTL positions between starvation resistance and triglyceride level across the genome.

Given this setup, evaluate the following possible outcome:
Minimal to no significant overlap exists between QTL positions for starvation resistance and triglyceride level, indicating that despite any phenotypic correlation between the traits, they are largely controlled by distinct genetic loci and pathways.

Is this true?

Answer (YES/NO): YES